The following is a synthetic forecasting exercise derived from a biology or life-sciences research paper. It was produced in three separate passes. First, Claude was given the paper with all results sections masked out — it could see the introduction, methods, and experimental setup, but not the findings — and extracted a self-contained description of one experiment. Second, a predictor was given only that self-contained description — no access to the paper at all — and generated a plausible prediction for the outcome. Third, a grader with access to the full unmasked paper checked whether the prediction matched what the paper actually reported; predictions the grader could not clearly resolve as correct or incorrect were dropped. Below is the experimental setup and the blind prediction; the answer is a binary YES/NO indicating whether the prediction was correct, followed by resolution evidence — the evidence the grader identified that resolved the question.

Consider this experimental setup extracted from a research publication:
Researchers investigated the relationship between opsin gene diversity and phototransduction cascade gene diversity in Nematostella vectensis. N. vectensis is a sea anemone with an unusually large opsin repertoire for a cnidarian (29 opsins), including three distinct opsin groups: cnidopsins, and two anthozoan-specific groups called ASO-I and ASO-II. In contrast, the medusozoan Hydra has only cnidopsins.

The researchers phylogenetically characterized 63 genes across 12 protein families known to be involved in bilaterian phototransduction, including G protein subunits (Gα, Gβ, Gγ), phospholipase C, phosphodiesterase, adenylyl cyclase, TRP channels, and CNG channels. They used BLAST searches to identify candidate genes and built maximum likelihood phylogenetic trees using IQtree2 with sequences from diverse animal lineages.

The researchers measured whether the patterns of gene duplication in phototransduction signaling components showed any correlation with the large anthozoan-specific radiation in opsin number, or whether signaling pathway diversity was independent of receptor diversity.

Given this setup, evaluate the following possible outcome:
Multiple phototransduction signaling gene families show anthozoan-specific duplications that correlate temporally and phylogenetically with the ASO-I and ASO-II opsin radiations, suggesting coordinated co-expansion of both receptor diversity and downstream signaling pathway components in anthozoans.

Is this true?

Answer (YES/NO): YES